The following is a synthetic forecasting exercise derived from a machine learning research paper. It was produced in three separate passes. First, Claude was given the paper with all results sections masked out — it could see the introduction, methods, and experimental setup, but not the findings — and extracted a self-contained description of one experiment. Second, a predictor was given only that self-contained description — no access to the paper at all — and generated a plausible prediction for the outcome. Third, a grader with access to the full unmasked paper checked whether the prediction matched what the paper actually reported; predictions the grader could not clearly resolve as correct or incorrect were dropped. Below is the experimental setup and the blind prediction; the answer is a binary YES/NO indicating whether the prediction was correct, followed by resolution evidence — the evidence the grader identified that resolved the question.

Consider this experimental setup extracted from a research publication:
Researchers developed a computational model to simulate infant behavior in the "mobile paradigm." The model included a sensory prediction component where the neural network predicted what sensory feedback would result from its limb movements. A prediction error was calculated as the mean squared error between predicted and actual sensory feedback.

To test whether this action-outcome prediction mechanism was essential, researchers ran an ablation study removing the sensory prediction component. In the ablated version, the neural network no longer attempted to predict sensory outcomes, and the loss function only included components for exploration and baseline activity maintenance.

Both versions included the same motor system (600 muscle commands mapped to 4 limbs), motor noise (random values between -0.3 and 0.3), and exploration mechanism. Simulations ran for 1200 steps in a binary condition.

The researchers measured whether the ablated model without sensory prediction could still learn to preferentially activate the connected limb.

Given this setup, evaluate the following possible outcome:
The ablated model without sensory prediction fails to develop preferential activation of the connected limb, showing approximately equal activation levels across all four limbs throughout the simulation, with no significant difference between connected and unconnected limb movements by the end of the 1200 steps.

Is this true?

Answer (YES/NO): YES